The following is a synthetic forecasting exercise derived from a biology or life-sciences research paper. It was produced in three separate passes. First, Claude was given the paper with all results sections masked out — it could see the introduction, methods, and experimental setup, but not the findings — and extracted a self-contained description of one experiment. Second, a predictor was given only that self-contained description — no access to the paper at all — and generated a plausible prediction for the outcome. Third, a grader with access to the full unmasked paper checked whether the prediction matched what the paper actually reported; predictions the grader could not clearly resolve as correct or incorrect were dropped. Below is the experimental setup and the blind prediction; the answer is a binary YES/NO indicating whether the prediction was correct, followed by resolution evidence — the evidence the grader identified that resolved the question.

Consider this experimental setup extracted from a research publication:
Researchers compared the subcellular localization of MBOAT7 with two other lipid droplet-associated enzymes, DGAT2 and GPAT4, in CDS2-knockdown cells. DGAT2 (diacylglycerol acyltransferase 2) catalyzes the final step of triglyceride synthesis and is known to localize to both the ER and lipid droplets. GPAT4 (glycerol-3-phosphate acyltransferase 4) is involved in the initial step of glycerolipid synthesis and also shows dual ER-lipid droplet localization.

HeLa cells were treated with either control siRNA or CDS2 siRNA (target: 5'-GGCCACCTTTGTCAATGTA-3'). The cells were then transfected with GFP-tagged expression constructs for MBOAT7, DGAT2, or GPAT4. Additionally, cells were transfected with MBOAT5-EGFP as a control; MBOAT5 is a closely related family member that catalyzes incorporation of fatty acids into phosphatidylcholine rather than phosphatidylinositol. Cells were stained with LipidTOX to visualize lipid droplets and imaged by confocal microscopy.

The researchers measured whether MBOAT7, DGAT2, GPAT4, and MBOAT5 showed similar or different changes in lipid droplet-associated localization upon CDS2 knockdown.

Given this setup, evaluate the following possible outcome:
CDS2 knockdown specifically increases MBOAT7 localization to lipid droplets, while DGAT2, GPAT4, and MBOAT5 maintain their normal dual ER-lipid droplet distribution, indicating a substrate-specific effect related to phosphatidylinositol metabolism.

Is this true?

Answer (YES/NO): NO